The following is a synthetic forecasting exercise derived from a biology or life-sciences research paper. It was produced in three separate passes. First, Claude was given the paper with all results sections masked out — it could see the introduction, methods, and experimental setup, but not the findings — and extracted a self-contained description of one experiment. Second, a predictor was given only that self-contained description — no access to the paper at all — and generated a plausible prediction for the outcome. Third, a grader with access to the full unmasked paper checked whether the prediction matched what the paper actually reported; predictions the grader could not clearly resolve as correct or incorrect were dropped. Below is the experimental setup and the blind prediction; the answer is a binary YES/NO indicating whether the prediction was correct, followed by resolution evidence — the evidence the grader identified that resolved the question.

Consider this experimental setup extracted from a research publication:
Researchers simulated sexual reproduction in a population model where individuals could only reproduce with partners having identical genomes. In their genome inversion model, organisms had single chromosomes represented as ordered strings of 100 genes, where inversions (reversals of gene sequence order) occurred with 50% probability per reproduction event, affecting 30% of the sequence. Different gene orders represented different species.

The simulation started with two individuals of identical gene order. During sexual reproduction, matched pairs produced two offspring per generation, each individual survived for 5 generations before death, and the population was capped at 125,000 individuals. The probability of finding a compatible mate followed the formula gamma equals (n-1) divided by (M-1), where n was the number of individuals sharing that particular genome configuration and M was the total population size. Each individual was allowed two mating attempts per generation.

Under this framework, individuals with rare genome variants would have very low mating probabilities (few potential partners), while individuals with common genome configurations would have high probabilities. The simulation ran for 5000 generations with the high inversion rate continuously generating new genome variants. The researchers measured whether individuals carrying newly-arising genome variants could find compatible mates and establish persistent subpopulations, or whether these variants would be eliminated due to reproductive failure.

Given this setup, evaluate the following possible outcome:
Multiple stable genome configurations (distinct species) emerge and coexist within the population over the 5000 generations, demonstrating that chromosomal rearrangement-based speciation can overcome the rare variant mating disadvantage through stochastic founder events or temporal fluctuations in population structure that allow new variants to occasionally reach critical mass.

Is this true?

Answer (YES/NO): NO